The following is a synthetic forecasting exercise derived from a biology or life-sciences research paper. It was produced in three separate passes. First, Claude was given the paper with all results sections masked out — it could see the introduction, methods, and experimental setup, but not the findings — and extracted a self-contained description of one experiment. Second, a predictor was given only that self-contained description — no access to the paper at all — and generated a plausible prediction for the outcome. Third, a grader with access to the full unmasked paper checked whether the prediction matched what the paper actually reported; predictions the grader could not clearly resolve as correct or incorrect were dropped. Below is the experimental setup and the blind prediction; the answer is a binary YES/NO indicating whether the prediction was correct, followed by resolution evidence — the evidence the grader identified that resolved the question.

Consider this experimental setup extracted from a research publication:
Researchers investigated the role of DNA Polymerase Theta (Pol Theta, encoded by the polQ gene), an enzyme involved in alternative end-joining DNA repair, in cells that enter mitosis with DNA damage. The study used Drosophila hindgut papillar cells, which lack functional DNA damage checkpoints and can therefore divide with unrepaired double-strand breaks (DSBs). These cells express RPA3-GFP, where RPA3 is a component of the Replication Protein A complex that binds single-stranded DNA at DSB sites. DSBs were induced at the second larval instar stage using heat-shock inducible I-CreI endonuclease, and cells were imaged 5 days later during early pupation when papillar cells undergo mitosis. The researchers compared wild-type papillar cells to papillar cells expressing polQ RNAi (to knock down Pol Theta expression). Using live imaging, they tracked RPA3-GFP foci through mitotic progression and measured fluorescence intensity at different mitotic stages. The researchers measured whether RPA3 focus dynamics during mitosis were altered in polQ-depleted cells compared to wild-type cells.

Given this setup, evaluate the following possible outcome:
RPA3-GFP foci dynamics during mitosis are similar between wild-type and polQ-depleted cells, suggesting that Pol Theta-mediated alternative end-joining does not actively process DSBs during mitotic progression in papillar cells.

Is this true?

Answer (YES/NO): NO